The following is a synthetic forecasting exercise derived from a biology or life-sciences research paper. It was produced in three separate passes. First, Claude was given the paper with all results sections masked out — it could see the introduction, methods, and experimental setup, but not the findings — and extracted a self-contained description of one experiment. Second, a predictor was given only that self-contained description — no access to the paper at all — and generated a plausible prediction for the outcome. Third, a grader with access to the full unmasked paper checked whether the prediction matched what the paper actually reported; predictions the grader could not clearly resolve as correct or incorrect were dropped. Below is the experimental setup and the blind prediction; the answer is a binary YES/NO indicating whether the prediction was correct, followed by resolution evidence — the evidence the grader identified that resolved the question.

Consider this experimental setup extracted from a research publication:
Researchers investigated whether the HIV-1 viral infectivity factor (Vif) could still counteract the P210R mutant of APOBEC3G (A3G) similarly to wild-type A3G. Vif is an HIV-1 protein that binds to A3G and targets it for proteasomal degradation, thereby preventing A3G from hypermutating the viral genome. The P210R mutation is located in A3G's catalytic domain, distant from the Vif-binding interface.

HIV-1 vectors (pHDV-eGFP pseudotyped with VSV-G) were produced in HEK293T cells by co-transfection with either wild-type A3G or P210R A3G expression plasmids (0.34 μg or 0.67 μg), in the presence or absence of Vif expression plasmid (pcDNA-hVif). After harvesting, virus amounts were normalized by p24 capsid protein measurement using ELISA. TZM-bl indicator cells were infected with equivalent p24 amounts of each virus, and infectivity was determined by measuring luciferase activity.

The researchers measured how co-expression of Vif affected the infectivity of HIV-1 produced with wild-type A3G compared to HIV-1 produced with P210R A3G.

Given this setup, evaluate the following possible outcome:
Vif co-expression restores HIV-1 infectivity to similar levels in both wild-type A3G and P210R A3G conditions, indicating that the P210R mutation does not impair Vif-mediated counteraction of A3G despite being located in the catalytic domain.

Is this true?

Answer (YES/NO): YES